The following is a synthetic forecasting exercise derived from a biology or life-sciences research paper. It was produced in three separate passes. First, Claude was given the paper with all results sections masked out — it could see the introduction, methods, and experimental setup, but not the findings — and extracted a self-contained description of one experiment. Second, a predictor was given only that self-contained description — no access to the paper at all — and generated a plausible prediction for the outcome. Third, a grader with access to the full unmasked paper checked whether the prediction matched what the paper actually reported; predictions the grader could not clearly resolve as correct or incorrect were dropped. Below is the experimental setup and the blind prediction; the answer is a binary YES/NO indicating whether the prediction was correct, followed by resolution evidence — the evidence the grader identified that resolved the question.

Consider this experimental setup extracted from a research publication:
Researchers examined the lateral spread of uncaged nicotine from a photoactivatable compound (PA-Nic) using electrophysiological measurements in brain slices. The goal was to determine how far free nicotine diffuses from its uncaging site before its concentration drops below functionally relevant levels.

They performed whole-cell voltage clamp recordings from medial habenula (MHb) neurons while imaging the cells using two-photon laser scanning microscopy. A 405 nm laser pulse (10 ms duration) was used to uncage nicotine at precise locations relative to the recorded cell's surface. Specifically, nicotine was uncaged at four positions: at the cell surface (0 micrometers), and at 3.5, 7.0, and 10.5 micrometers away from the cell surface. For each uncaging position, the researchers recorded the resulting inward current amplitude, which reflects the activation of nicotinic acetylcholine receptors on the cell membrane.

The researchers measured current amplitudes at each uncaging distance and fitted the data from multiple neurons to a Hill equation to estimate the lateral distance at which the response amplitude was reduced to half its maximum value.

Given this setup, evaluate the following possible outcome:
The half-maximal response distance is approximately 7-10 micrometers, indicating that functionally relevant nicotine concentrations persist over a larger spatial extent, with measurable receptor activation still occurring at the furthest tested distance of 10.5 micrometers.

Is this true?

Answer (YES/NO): NO